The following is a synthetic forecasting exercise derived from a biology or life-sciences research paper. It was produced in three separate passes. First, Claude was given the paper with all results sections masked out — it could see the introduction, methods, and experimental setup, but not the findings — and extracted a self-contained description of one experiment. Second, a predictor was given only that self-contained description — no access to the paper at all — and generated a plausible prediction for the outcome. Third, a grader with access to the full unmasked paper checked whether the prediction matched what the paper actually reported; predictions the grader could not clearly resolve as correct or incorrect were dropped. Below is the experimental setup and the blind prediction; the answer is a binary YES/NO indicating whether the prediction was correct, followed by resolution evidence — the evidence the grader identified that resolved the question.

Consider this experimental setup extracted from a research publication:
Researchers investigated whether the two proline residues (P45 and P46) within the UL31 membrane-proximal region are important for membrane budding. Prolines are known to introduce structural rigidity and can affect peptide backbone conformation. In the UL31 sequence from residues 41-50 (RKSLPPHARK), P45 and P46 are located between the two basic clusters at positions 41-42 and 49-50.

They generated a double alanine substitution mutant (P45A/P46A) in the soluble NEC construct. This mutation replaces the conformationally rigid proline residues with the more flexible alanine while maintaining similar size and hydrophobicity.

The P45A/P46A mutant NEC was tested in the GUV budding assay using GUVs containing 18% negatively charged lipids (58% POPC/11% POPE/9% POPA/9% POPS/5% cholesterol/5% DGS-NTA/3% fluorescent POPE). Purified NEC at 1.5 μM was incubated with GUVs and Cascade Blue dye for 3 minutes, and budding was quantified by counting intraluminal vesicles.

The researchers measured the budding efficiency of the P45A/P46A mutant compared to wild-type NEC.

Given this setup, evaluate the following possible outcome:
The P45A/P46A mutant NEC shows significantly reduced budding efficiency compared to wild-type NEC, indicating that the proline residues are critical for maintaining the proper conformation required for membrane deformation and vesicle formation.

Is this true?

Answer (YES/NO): NO